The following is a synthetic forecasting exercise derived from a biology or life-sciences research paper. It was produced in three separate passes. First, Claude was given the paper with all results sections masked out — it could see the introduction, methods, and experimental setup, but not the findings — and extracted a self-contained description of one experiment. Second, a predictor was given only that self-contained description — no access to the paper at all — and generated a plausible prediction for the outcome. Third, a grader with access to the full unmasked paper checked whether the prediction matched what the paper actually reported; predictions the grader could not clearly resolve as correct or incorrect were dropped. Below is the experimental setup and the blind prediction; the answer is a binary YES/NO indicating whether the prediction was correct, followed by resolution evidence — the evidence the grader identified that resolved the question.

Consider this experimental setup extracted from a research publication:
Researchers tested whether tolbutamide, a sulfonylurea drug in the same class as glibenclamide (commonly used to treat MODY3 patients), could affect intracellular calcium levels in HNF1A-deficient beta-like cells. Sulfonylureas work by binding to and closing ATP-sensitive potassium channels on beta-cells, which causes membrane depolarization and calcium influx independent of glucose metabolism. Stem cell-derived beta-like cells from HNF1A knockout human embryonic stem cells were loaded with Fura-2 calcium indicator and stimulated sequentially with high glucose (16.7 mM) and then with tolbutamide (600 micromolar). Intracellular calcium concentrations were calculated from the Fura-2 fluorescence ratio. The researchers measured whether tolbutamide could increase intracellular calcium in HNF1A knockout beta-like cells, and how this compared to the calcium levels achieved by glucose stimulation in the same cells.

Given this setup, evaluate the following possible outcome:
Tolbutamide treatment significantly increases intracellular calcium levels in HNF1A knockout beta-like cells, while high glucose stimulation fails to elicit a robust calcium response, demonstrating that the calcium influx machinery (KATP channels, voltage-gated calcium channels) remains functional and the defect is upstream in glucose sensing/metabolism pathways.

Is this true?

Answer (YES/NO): NO